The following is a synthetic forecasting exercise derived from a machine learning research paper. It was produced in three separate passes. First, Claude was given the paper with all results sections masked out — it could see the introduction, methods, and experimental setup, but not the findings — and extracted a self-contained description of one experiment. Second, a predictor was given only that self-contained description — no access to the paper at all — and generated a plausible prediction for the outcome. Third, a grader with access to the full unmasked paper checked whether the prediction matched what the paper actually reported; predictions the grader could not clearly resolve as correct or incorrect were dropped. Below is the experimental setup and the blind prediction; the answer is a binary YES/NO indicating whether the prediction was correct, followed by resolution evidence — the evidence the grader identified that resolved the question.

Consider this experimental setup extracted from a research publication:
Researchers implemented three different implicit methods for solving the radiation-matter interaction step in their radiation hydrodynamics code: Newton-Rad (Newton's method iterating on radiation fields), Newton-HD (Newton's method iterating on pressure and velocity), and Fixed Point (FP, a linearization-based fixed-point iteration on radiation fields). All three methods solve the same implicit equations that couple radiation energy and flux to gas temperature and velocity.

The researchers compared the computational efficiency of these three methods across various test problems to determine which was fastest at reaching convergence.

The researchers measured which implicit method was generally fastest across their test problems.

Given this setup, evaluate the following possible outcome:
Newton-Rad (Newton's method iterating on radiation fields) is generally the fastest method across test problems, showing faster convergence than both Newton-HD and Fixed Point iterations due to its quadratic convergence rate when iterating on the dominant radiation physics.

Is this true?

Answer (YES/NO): NO